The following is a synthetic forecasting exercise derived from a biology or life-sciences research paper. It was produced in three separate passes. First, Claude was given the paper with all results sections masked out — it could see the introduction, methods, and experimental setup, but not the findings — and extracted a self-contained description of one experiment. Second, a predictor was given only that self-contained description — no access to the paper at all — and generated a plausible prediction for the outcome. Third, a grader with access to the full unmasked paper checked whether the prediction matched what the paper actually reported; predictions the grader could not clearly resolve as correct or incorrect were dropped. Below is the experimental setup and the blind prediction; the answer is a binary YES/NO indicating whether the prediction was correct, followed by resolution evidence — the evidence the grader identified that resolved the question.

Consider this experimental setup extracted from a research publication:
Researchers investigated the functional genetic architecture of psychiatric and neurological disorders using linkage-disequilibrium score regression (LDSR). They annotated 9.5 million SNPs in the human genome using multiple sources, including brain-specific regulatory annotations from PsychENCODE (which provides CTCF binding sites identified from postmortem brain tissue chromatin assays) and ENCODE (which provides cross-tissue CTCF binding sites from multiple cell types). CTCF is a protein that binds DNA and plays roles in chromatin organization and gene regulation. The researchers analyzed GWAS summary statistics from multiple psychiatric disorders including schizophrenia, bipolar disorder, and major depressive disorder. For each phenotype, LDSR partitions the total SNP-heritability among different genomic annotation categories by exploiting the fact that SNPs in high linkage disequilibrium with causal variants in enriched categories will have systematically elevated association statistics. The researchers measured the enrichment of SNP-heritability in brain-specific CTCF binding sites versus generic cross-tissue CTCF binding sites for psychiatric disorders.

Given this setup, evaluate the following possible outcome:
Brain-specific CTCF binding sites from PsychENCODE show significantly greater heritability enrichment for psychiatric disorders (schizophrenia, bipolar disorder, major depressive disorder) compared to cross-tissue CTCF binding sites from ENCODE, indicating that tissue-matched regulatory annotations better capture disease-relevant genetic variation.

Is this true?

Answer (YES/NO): YES